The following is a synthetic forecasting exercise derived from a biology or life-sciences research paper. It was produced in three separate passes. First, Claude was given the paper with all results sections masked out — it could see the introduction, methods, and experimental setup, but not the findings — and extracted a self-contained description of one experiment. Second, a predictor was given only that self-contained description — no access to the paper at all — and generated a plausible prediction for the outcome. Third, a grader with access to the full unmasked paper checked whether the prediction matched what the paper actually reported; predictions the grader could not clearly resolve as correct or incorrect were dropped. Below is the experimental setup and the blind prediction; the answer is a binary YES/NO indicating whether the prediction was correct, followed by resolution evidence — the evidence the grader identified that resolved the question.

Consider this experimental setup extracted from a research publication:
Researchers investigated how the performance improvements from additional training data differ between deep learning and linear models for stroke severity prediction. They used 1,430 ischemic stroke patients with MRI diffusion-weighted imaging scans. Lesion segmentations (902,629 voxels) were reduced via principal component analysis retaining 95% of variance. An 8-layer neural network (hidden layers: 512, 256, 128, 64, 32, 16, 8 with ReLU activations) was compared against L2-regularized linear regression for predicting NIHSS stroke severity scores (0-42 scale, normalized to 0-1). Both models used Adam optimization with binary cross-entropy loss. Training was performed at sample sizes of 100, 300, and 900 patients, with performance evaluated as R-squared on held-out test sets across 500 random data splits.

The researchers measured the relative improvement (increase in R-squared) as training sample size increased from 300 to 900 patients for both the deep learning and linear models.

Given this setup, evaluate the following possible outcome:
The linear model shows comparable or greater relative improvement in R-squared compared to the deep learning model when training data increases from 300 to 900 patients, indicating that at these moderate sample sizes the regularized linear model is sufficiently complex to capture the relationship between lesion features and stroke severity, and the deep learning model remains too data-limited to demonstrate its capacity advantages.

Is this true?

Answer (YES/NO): NO